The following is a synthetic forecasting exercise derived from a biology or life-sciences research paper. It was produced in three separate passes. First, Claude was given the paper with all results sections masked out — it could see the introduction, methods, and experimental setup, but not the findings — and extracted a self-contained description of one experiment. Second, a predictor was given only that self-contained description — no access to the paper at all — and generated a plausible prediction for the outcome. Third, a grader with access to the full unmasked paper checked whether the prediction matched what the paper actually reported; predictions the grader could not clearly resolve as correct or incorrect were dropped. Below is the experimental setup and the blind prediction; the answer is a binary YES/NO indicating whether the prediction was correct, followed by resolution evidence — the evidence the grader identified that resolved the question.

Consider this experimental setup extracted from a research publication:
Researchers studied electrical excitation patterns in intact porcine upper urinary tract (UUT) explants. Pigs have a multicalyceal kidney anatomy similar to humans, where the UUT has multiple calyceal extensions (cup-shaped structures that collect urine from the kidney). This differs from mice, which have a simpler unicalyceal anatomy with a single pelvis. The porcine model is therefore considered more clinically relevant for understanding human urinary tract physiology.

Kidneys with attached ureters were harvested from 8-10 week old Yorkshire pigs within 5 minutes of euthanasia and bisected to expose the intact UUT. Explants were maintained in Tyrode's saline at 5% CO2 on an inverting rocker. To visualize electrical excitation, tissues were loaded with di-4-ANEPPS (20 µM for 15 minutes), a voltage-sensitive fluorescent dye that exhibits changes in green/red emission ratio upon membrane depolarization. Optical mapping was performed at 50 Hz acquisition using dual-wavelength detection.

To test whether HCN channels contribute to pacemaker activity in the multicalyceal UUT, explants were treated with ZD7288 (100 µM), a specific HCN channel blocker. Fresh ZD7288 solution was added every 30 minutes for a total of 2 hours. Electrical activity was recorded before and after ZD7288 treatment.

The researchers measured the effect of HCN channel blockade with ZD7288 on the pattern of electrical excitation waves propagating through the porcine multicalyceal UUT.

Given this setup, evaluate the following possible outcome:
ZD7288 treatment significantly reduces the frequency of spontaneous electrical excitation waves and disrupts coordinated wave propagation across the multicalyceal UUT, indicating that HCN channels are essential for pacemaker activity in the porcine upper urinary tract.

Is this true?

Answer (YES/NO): YES